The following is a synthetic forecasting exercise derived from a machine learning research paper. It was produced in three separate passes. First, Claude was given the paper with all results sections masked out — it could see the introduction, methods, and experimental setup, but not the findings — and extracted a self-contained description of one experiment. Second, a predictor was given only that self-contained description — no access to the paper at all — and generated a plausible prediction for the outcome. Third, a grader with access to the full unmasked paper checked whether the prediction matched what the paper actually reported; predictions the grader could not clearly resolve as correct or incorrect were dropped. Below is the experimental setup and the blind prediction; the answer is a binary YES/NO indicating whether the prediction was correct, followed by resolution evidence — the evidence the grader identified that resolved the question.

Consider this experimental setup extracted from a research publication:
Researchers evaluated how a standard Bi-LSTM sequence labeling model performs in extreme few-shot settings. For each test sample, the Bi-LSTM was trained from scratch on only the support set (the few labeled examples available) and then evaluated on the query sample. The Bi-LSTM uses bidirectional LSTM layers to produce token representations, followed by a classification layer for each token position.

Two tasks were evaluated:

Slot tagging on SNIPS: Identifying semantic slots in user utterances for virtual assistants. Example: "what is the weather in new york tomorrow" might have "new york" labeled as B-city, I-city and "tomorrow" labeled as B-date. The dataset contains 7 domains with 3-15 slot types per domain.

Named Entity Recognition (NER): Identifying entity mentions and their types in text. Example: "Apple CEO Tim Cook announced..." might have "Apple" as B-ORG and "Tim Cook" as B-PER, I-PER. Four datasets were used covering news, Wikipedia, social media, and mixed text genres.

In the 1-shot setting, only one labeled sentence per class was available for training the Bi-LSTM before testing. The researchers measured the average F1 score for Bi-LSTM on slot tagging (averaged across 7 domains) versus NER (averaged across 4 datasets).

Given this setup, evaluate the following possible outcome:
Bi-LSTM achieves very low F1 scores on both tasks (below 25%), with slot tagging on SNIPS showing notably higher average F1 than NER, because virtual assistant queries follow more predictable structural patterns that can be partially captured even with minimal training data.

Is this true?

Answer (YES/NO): YES